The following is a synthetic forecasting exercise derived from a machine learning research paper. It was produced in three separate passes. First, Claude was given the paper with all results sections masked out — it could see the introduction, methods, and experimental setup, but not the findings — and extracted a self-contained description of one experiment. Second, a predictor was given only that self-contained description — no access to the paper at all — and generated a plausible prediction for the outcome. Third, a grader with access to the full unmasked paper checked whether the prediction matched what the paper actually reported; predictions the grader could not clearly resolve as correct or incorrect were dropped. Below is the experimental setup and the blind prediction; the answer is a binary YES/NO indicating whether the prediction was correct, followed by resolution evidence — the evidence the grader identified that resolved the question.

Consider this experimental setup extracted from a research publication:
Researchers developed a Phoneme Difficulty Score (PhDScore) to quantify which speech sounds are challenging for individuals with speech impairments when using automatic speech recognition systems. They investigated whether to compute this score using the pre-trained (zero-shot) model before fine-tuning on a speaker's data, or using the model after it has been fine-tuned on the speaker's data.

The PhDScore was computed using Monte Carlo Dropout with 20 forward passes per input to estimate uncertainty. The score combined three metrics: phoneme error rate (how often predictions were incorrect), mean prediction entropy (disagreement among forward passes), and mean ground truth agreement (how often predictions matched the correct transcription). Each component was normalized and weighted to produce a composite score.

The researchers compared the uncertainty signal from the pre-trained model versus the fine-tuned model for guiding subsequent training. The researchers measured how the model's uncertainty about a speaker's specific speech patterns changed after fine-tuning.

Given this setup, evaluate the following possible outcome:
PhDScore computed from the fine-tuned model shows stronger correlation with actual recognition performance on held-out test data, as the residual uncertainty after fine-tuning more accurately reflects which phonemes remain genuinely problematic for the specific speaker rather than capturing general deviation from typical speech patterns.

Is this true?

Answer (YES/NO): NO